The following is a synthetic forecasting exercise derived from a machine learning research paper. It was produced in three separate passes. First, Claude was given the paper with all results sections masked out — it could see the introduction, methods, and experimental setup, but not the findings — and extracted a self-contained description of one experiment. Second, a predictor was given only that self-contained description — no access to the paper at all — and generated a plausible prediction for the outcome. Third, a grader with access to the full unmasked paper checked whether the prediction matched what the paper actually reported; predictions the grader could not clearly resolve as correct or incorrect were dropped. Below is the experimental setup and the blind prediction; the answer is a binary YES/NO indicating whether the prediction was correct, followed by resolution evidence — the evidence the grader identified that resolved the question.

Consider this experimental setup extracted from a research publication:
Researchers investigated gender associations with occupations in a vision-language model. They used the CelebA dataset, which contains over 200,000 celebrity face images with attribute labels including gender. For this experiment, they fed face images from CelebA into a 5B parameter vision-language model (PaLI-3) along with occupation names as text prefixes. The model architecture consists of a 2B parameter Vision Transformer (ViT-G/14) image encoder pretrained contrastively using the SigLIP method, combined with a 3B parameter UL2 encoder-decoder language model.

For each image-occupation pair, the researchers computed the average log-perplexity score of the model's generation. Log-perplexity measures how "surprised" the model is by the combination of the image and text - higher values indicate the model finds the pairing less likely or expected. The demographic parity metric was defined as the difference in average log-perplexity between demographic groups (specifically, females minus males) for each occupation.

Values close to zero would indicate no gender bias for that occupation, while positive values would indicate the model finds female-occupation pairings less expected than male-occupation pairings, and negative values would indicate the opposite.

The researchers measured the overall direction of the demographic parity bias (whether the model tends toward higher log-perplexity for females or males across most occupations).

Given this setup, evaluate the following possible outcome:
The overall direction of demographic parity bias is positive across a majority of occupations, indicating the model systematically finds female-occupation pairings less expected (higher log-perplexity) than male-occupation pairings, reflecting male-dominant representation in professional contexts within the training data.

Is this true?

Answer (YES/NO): YES